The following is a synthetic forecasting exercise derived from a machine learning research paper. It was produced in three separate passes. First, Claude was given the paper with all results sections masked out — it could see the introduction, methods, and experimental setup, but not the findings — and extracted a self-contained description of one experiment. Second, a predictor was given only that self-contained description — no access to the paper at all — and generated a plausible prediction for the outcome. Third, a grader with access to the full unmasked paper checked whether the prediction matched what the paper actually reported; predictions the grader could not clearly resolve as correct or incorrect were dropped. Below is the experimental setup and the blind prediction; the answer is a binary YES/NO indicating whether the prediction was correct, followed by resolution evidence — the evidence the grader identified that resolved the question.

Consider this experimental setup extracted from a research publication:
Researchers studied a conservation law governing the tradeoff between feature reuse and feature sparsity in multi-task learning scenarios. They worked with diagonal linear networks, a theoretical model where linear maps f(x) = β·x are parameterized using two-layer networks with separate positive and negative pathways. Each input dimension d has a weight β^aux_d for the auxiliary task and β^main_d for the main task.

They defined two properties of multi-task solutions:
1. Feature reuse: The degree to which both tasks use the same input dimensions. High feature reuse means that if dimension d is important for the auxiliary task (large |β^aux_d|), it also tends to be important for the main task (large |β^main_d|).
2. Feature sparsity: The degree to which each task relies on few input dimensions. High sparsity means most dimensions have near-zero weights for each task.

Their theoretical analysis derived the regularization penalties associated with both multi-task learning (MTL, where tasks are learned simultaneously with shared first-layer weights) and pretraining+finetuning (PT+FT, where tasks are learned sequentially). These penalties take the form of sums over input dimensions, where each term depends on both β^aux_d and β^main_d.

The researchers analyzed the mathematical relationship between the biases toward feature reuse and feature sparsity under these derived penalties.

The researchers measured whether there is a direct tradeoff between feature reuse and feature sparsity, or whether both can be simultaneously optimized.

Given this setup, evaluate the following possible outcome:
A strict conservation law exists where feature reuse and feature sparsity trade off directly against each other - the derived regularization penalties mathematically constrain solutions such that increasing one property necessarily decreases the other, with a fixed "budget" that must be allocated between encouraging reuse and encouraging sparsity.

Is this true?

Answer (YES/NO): YES